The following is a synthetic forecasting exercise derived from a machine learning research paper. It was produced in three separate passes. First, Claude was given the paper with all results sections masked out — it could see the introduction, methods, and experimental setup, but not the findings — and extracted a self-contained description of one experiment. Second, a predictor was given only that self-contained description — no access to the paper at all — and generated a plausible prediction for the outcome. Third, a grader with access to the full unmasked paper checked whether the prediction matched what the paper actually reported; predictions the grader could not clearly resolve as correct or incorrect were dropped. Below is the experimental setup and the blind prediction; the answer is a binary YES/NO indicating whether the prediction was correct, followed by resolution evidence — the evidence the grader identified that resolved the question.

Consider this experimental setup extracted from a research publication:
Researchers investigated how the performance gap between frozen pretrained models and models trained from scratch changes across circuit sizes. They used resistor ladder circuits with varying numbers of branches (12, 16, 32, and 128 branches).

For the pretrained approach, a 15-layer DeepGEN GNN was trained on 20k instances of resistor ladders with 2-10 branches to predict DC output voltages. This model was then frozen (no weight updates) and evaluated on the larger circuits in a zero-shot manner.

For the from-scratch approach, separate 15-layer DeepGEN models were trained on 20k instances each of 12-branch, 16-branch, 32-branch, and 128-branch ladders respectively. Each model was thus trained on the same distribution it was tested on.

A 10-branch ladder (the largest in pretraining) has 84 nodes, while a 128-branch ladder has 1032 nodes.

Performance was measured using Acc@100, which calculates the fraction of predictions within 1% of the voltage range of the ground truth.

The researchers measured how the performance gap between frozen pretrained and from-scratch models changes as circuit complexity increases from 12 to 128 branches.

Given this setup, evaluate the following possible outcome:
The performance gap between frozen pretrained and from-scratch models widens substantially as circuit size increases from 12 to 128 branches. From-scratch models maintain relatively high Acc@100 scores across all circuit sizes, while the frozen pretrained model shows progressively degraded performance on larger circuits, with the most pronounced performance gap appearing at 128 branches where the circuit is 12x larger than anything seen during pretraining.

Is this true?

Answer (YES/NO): NO